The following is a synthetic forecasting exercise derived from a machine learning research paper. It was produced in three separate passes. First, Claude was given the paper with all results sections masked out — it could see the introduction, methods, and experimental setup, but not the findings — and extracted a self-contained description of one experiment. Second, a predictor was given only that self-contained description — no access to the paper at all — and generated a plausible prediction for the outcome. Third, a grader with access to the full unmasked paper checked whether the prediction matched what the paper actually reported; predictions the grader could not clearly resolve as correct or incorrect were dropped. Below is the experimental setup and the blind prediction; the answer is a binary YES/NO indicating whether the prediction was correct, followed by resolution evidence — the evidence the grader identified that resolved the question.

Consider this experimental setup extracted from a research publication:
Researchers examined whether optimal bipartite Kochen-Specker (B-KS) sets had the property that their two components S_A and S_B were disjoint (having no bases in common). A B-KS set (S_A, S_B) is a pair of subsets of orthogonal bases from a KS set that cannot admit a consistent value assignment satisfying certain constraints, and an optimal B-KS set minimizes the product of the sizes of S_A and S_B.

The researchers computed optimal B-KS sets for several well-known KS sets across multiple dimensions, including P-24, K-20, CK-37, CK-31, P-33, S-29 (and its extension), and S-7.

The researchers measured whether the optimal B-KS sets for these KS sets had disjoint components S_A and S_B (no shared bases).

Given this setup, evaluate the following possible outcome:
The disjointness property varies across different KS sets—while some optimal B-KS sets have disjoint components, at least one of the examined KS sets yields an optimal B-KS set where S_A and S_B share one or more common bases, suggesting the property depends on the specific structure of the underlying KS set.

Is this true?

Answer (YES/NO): NO